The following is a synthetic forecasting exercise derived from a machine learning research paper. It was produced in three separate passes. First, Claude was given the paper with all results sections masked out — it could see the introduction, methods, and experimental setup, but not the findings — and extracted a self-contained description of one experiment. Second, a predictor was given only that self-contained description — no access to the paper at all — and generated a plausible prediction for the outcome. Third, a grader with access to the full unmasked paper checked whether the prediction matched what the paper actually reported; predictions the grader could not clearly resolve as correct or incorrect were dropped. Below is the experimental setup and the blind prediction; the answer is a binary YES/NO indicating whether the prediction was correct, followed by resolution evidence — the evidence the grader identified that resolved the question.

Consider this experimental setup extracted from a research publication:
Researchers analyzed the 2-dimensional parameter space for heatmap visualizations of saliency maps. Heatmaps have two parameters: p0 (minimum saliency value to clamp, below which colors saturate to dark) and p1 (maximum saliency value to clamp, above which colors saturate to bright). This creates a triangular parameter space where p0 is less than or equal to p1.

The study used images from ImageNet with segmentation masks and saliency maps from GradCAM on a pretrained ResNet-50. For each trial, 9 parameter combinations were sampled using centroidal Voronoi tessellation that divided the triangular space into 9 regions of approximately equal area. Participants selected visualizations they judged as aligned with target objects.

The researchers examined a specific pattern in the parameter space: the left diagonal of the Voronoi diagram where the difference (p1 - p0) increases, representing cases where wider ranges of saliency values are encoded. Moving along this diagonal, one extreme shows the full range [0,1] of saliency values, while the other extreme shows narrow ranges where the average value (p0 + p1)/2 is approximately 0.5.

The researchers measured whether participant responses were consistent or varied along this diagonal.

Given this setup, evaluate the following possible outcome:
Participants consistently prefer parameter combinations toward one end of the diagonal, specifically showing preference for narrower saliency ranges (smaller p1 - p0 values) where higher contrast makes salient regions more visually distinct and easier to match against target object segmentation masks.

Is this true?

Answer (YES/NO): NO